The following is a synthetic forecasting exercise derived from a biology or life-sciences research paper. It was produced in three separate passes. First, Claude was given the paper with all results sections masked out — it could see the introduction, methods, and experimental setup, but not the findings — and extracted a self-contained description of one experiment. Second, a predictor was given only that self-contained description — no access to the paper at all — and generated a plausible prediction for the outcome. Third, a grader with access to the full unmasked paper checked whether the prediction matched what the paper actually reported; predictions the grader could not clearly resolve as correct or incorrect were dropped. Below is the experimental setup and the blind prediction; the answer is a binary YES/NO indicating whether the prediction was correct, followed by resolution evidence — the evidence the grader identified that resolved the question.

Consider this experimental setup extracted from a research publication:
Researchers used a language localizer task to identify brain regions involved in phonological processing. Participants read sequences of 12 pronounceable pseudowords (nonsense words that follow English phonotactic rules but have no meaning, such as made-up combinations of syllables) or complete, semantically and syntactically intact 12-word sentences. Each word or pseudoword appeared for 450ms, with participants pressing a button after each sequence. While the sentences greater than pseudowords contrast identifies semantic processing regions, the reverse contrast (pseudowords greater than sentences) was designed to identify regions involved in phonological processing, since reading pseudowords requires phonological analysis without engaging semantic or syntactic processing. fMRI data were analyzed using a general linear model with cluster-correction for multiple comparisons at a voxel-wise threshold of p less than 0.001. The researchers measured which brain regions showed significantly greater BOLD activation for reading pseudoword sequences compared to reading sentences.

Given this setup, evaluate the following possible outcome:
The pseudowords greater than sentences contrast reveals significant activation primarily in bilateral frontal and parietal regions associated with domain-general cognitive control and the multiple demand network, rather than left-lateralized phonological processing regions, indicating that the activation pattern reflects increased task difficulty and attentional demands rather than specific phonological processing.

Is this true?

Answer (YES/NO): NO